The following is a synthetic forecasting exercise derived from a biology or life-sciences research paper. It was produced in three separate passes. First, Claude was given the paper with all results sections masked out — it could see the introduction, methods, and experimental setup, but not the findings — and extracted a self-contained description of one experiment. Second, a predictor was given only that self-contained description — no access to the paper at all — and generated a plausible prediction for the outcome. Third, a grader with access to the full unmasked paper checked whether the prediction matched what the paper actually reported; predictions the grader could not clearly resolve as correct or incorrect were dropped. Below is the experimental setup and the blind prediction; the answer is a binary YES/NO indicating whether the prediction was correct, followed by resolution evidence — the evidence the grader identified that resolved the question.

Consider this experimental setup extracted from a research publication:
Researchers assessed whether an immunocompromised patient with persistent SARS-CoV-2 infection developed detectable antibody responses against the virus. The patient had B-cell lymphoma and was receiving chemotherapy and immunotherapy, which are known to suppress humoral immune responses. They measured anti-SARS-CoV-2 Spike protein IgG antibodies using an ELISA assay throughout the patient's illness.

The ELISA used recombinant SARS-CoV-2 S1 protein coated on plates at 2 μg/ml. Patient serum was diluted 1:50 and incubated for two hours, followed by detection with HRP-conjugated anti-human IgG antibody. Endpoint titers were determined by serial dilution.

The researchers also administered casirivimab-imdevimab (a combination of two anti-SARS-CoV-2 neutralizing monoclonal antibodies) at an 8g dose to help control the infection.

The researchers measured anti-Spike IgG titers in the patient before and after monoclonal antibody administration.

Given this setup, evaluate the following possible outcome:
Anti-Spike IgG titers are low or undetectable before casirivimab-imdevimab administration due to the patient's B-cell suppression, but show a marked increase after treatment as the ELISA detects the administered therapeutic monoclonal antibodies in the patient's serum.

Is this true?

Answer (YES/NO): YES